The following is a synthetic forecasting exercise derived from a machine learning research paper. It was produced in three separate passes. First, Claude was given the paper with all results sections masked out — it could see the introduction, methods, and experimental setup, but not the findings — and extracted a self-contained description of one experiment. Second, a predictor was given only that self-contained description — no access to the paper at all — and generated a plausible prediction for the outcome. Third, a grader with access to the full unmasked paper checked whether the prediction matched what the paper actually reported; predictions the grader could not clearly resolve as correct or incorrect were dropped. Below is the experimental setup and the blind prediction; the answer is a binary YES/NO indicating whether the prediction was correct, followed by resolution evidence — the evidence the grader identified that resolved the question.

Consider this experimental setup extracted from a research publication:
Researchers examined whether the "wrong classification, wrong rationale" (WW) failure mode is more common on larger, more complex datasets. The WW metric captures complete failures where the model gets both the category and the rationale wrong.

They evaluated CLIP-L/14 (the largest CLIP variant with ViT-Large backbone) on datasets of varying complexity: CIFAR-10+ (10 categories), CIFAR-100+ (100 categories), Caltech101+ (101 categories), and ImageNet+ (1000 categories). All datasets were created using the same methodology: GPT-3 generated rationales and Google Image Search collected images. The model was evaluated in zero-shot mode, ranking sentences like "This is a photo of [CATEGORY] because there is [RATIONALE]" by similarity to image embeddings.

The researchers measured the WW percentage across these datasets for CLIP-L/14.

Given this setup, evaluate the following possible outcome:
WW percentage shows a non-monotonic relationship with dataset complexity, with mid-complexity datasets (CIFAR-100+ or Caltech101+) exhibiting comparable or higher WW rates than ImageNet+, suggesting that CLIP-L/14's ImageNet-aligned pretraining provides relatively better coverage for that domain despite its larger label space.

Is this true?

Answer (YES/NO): NO